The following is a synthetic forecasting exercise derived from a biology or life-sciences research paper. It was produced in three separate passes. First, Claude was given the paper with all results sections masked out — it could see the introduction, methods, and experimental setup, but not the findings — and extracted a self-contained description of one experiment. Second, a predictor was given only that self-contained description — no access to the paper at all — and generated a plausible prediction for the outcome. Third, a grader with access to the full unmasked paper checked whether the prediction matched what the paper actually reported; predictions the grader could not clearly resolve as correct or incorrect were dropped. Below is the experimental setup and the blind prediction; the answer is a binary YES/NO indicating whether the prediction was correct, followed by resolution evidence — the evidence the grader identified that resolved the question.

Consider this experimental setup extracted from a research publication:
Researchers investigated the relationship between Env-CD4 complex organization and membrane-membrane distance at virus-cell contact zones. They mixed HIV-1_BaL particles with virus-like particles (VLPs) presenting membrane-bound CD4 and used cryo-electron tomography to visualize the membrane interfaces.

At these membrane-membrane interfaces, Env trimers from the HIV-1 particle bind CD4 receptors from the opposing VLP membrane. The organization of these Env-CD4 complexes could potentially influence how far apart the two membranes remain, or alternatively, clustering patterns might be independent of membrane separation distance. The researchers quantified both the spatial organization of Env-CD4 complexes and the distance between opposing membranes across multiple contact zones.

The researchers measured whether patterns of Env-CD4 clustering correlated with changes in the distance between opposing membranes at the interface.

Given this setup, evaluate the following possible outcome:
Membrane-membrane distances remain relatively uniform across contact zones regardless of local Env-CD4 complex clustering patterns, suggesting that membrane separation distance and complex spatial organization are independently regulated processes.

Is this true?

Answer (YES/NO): NO